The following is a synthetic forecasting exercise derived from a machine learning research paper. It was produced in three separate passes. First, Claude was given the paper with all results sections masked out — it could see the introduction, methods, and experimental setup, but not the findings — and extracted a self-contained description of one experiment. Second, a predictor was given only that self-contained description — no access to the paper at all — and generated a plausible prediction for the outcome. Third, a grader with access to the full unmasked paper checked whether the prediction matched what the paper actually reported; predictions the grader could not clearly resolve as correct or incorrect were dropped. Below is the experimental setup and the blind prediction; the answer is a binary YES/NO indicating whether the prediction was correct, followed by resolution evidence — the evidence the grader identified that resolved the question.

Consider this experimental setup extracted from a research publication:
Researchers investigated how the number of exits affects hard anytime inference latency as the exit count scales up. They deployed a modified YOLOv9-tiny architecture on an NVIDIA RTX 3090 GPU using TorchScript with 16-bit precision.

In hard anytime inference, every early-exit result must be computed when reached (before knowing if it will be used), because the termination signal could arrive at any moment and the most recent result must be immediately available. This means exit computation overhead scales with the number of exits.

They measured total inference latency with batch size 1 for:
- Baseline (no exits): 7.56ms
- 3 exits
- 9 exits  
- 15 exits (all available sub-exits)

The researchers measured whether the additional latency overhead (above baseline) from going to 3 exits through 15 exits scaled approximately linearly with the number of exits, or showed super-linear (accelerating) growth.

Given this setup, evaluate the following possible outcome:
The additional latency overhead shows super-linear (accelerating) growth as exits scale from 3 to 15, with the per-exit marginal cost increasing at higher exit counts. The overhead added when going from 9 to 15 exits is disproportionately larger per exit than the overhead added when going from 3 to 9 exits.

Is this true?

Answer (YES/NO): YES